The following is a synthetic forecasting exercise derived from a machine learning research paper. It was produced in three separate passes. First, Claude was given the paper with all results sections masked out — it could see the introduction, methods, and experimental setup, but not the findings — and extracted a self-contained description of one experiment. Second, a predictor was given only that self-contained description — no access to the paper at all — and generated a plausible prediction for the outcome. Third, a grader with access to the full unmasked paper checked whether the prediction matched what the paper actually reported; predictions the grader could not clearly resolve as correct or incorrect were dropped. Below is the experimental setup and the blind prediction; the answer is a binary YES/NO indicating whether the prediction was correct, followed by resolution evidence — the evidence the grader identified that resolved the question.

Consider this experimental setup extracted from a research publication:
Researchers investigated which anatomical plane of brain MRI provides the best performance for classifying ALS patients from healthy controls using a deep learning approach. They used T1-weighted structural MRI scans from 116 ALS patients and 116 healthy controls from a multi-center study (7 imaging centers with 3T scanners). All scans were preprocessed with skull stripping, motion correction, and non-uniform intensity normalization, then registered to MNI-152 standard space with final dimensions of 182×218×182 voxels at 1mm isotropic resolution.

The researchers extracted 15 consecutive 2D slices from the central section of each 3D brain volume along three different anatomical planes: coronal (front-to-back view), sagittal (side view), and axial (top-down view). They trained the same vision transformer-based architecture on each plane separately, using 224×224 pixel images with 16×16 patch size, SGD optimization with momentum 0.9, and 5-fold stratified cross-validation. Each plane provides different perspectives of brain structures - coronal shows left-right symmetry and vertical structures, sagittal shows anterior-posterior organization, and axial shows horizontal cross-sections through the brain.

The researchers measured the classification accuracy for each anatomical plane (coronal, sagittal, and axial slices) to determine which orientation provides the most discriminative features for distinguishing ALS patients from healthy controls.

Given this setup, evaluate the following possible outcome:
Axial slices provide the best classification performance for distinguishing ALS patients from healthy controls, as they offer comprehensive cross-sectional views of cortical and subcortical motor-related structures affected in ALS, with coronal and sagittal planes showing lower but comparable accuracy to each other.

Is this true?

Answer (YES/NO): NO